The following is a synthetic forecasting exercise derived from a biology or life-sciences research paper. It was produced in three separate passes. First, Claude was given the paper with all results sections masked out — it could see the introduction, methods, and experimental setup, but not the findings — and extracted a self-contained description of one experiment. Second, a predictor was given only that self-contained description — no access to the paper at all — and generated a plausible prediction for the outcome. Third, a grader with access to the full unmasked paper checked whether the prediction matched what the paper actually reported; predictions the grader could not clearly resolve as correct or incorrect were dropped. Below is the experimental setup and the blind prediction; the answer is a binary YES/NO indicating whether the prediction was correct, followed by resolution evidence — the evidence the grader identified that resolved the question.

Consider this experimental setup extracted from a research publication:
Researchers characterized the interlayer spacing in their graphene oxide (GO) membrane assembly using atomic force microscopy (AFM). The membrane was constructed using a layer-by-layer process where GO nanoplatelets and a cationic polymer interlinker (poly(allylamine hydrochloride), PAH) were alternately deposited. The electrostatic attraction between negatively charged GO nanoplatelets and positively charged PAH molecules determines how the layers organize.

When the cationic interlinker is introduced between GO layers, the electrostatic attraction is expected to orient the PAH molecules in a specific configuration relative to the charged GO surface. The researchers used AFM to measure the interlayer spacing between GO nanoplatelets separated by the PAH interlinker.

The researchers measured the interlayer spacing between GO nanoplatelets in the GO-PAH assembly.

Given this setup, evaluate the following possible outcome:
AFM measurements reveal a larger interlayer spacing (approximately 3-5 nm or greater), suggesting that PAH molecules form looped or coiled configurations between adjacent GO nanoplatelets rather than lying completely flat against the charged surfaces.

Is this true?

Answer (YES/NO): YES